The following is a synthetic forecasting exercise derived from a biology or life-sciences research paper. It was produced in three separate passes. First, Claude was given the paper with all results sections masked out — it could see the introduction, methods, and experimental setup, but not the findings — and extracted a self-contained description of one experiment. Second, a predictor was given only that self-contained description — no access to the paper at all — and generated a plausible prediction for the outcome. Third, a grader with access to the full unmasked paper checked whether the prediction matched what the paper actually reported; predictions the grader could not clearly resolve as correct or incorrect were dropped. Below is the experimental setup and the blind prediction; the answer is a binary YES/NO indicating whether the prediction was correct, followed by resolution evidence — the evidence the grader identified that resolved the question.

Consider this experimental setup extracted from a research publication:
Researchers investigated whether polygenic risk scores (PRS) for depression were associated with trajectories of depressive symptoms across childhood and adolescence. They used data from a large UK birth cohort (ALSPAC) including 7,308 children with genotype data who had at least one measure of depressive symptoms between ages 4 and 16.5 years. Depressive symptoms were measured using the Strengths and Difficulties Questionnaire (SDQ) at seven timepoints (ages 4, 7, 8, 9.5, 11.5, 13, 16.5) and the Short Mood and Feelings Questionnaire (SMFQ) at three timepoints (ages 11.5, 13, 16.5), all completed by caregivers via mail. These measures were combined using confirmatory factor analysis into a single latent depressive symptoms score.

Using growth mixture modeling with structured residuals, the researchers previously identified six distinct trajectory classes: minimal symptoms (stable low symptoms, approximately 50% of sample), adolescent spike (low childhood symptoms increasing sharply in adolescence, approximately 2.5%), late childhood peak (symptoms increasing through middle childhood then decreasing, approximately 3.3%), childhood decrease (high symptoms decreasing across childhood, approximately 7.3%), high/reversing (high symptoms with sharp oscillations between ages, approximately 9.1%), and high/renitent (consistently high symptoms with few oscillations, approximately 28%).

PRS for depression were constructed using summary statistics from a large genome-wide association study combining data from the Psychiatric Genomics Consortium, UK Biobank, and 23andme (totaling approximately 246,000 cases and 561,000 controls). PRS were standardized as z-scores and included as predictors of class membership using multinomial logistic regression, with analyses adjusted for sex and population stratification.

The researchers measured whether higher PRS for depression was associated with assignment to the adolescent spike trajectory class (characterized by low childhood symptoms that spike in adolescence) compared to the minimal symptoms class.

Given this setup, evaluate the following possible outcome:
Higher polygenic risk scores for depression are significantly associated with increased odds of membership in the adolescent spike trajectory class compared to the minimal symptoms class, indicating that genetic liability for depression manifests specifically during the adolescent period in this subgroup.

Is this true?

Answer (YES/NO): NO